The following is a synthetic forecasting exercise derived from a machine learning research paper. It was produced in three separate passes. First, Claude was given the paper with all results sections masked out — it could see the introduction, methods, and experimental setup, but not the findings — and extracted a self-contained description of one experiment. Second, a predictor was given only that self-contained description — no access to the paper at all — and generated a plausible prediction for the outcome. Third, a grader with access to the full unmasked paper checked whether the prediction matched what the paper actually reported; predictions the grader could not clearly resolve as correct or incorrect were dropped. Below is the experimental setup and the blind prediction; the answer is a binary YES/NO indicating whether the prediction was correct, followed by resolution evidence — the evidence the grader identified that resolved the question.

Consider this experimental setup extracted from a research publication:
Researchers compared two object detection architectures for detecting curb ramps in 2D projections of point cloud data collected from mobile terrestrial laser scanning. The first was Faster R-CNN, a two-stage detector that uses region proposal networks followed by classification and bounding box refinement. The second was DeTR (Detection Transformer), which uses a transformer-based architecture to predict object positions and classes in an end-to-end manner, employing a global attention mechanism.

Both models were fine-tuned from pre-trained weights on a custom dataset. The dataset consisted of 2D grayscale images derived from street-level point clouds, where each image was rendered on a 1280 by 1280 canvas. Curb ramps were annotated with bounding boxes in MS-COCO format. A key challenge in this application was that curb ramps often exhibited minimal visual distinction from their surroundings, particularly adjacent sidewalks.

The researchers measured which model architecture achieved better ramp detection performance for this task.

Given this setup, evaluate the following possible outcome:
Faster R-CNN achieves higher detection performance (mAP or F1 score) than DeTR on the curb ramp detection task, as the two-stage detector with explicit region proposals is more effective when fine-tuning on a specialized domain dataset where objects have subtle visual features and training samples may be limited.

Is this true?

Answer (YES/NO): NO